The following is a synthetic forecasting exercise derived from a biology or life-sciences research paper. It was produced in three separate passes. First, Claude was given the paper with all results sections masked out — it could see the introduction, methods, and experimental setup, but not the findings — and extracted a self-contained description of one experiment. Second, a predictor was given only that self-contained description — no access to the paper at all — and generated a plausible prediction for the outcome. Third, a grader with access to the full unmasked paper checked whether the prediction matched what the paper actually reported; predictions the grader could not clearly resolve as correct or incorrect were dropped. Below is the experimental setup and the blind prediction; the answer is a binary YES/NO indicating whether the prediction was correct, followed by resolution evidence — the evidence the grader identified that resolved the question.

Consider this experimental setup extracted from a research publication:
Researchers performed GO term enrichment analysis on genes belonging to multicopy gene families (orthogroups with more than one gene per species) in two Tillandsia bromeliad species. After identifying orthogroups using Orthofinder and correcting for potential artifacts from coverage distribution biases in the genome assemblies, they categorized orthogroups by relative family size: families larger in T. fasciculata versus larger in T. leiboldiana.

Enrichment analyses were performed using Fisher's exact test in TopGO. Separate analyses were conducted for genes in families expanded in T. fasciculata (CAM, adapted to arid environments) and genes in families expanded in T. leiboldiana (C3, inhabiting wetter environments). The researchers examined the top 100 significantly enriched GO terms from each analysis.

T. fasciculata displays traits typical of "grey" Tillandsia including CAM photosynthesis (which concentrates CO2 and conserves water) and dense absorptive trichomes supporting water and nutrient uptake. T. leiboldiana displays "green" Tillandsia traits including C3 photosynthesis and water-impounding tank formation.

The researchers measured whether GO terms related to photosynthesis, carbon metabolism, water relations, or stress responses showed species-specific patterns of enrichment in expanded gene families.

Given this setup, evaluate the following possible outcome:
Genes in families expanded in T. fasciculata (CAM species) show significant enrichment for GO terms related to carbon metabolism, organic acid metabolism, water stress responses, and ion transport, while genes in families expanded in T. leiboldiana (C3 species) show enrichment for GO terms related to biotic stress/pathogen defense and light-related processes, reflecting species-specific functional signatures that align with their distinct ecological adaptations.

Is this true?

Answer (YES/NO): NO